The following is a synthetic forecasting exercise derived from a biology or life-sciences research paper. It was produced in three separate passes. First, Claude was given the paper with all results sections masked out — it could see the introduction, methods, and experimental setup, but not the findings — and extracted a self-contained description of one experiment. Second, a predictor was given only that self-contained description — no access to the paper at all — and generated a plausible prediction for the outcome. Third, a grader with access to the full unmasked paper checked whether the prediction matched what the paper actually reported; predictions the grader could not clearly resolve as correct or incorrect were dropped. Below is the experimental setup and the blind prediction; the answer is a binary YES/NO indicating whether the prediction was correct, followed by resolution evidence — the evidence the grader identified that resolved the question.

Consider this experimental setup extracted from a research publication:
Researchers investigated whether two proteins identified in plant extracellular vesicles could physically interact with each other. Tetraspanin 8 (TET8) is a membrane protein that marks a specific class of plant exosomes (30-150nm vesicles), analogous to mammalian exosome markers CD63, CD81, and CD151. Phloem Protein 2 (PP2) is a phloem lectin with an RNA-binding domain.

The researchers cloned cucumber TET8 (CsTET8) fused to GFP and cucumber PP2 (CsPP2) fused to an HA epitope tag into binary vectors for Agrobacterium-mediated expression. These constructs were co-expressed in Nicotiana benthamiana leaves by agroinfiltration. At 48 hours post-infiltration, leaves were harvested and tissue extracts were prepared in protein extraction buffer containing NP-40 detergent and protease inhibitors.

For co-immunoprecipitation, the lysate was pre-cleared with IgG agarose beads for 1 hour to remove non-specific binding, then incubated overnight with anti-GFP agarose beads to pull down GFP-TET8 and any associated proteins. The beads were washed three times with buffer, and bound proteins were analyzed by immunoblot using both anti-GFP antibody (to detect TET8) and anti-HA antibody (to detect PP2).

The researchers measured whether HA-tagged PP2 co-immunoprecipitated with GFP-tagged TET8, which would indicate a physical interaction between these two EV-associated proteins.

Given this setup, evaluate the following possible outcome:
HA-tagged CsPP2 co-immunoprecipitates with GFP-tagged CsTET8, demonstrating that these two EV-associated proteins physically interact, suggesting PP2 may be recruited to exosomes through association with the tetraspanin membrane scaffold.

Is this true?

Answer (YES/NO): YES